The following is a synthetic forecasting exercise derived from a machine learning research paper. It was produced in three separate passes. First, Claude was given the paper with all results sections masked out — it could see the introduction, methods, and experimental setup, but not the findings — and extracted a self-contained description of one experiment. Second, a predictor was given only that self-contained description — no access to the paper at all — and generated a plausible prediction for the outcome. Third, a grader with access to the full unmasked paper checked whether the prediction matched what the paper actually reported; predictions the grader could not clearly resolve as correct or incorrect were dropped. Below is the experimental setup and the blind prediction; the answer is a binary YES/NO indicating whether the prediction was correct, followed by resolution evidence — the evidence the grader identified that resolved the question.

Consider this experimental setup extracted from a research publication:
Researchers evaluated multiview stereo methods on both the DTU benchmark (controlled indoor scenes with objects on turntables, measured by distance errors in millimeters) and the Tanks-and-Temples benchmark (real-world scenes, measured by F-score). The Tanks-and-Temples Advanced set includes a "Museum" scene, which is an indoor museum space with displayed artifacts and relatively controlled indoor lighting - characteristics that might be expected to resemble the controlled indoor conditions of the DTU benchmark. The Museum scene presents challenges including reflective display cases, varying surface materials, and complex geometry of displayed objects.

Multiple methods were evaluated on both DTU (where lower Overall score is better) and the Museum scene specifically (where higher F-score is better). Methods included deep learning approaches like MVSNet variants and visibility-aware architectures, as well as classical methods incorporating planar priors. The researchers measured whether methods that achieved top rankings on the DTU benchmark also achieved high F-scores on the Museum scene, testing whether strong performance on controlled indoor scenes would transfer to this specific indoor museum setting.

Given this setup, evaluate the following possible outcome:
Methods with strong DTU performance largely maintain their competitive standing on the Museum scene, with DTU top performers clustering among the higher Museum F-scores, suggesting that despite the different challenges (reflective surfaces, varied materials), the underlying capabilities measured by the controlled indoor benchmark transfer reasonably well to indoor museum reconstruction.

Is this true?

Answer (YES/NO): NO